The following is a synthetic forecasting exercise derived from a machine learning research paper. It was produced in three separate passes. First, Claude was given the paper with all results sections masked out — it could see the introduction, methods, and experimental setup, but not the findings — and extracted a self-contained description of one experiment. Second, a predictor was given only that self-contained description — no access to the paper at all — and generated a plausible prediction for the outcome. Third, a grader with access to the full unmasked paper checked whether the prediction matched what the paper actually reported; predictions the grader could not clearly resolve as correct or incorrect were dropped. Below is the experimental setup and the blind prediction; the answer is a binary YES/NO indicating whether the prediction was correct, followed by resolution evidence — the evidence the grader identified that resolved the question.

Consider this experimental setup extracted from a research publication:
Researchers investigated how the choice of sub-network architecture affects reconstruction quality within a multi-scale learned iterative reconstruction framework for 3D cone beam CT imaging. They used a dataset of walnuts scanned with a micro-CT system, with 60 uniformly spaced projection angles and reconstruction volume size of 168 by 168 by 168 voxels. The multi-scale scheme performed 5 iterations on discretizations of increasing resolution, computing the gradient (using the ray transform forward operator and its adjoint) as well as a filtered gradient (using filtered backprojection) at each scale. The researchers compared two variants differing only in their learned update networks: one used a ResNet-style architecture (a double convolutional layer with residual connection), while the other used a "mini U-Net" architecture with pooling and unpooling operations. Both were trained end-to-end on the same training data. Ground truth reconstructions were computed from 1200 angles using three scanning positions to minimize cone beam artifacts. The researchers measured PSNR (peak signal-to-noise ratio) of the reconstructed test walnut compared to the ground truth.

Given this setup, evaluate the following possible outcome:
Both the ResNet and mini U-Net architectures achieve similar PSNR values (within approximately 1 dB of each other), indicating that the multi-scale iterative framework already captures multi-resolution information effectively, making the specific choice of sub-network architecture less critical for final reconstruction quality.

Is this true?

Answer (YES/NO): NO